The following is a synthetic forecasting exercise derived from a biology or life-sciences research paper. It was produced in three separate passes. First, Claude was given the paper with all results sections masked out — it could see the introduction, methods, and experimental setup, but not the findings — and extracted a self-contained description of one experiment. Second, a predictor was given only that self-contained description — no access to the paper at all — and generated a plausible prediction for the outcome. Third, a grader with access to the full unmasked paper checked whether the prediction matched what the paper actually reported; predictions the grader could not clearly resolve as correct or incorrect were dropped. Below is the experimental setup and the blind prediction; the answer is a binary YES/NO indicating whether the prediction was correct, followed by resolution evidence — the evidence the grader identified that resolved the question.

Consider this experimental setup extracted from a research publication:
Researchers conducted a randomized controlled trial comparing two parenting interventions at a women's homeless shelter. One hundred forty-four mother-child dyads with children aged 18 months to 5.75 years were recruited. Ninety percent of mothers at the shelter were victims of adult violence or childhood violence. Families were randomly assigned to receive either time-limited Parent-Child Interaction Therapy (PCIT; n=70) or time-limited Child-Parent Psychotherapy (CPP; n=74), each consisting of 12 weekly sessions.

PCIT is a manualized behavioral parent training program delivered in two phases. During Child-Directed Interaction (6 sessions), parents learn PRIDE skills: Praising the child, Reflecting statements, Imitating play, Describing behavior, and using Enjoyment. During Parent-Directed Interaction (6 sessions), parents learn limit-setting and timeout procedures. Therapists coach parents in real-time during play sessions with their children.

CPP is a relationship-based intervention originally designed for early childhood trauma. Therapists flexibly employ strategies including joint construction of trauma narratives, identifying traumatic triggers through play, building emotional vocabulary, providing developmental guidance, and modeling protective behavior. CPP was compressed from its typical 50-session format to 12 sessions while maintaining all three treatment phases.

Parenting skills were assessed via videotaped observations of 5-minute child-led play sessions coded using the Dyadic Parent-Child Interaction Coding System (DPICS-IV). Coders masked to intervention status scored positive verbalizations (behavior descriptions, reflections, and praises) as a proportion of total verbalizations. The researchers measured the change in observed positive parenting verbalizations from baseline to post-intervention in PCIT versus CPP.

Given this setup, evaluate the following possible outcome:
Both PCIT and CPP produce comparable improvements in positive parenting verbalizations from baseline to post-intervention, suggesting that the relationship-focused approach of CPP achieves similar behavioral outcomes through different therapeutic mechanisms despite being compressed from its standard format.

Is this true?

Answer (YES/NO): NO